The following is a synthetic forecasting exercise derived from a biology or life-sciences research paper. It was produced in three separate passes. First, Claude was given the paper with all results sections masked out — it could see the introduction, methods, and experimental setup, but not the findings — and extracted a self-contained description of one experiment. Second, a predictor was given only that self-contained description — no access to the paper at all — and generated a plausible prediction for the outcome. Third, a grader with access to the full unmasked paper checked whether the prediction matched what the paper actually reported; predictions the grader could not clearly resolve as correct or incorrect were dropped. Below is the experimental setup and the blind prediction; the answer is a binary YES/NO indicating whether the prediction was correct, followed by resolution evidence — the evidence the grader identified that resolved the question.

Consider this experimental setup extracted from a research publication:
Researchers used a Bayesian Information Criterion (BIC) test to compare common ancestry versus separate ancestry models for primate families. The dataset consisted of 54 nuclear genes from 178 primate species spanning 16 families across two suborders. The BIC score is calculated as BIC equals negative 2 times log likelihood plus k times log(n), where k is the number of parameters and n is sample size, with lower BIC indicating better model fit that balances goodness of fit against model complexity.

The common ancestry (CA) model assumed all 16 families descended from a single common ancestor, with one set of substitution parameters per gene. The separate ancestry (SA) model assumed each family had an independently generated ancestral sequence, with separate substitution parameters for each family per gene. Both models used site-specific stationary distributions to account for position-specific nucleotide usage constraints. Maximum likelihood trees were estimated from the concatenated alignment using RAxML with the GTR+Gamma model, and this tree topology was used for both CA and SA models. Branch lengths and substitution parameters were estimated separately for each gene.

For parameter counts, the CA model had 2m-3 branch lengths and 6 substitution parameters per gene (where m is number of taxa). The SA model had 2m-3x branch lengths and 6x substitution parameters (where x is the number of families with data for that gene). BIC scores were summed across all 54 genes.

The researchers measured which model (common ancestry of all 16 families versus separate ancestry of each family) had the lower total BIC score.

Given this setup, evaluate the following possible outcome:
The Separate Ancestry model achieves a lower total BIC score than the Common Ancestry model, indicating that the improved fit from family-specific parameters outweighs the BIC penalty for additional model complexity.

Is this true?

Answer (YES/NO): NO